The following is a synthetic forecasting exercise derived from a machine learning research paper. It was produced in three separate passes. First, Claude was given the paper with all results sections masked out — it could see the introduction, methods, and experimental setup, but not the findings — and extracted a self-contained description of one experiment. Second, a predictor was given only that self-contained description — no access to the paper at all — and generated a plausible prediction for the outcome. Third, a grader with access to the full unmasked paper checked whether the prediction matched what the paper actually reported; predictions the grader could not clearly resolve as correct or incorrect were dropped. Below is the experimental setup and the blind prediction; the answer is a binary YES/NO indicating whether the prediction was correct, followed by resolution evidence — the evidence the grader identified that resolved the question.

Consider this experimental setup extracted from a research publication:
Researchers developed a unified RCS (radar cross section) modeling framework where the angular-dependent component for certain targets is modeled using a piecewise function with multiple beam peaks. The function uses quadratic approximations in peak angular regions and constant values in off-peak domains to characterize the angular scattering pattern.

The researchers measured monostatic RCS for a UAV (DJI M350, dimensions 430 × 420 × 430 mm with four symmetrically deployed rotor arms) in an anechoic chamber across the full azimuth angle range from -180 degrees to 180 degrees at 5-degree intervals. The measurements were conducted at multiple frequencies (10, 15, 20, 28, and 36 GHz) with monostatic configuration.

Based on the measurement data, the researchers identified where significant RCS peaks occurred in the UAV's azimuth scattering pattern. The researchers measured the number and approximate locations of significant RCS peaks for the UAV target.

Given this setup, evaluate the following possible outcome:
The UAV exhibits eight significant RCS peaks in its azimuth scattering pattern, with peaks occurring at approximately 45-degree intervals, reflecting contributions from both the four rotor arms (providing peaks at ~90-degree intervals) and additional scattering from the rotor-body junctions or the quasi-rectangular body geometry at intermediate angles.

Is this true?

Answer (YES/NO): NO